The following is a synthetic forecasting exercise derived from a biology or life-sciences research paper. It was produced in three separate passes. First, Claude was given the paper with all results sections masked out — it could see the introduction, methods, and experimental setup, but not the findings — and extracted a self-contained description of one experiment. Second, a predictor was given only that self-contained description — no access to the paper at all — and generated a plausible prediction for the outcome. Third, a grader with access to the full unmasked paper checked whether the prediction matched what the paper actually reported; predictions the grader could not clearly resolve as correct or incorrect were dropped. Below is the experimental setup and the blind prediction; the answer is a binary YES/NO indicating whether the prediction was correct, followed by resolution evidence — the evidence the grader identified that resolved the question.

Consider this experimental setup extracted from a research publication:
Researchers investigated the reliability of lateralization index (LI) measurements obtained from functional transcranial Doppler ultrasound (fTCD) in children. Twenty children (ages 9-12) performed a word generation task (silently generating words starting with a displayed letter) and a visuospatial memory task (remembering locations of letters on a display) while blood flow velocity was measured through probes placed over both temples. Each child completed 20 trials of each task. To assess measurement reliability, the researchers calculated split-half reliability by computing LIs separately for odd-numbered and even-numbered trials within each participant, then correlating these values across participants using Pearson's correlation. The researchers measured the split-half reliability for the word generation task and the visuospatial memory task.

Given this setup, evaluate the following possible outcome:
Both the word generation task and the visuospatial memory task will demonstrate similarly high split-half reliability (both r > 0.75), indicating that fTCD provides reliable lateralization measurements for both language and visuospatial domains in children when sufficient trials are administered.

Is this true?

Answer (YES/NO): NO